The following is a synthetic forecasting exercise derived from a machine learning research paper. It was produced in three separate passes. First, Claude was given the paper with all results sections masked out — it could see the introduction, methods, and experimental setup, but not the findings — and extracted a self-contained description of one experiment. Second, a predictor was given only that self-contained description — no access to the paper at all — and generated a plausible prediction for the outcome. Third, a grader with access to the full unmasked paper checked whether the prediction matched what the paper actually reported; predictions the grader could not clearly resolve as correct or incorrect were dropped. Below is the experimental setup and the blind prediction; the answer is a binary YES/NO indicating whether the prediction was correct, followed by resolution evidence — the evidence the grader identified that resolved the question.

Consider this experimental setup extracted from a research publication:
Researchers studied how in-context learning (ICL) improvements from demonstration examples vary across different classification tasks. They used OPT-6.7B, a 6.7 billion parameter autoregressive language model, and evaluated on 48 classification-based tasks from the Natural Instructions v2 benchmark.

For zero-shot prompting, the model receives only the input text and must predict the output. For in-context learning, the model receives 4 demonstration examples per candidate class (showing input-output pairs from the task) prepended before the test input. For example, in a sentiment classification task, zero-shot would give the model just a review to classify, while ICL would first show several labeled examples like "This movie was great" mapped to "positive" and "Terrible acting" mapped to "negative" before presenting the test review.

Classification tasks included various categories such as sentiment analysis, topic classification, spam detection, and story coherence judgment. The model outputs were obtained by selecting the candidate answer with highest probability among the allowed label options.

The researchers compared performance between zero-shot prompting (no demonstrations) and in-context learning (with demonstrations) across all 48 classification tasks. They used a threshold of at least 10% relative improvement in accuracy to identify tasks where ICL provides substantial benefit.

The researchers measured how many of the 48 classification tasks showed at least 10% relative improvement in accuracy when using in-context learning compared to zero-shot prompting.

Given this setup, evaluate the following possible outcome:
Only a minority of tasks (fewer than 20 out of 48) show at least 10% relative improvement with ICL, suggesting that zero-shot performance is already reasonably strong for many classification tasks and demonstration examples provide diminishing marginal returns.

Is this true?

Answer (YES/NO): YES